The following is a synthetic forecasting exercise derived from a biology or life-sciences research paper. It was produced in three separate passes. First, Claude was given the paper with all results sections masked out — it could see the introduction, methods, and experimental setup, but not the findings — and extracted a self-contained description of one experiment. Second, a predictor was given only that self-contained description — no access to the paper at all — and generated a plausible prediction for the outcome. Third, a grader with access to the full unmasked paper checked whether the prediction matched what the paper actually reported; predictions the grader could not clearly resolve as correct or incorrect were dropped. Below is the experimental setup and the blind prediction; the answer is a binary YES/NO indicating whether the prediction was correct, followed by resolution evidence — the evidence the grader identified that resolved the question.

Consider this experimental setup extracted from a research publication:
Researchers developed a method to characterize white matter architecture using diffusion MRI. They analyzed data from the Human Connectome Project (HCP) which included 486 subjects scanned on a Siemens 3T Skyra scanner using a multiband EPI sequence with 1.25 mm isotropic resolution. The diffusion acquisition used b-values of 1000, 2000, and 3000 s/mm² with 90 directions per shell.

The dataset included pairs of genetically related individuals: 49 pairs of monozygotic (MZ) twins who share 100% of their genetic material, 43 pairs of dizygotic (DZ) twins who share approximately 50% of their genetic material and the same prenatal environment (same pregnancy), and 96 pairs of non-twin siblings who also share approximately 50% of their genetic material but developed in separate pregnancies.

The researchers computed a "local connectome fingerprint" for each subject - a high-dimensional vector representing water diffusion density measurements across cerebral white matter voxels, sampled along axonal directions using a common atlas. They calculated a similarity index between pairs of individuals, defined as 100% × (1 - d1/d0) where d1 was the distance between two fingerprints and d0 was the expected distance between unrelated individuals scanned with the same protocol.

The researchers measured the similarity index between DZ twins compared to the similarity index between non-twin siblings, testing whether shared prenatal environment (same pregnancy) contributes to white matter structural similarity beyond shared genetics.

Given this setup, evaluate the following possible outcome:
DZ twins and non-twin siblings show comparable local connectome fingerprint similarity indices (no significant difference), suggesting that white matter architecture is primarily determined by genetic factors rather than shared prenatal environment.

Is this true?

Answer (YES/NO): YES